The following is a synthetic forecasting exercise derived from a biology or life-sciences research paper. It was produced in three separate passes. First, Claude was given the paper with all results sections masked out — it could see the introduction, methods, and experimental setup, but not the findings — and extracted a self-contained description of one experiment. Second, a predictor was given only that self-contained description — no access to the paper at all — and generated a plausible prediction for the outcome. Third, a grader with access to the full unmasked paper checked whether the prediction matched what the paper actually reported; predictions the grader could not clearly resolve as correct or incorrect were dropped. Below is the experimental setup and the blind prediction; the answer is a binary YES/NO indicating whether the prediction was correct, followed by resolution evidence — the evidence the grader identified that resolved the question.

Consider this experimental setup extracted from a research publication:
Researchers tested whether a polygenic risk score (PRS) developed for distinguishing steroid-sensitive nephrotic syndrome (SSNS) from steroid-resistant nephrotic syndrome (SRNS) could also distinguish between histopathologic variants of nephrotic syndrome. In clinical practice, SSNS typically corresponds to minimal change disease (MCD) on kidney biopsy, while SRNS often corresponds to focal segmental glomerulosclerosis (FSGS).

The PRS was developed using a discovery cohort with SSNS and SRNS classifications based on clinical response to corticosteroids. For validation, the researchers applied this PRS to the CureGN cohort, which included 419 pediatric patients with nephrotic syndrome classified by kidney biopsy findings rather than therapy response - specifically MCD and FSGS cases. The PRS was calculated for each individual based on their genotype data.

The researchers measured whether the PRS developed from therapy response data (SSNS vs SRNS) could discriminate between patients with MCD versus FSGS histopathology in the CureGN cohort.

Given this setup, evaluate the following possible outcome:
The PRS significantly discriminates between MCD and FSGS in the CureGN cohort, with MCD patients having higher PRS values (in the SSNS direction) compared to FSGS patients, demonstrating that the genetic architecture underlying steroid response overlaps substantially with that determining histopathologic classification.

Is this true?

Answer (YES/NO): YES